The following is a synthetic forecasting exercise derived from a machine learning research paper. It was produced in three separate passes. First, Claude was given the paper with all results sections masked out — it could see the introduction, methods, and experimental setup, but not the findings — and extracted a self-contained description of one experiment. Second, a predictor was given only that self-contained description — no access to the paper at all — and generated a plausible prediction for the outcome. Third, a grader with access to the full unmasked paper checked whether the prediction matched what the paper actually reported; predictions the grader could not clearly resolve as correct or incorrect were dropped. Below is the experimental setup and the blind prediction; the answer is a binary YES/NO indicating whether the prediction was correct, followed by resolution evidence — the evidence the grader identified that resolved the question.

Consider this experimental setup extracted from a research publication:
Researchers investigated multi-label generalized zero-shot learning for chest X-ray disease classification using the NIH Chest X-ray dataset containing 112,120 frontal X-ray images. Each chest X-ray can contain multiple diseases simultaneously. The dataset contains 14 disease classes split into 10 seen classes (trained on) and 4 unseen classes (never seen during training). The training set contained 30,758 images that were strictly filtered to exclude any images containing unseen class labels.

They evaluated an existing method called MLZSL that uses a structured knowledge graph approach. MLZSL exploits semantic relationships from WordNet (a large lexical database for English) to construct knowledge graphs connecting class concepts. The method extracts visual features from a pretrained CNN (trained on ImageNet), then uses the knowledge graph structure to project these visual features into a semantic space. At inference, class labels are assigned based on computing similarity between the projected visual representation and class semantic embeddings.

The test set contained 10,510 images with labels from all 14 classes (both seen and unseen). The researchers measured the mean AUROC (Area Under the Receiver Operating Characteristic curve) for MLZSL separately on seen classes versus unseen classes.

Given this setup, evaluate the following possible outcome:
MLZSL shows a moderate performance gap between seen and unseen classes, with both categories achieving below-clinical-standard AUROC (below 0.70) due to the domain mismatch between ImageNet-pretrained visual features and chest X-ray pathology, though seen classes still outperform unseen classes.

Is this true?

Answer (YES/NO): NO